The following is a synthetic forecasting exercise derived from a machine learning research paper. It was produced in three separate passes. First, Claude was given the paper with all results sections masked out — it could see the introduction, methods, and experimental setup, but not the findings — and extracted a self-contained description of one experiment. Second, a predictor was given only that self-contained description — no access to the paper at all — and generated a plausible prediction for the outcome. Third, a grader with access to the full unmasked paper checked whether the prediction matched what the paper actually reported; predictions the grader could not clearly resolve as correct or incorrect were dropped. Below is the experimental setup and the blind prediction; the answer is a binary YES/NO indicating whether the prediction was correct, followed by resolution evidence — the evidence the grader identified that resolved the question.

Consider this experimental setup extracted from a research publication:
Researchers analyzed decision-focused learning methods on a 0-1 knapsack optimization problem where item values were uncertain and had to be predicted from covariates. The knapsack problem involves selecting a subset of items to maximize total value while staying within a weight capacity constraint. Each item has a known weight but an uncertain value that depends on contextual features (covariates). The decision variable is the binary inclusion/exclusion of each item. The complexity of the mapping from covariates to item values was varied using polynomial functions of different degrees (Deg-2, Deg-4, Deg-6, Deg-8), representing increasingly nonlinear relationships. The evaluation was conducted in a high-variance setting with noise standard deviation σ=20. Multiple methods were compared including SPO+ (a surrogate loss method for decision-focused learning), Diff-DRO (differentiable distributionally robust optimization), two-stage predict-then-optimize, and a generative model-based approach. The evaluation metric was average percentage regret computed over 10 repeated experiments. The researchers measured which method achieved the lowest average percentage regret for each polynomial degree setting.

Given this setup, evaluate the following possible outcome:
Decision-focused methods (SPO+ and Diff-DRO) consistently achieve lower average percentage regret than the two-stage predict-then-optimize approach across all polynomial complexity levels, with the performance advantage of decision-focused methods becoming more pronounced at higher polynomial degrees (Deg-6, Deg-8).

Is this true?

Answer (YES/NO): NO